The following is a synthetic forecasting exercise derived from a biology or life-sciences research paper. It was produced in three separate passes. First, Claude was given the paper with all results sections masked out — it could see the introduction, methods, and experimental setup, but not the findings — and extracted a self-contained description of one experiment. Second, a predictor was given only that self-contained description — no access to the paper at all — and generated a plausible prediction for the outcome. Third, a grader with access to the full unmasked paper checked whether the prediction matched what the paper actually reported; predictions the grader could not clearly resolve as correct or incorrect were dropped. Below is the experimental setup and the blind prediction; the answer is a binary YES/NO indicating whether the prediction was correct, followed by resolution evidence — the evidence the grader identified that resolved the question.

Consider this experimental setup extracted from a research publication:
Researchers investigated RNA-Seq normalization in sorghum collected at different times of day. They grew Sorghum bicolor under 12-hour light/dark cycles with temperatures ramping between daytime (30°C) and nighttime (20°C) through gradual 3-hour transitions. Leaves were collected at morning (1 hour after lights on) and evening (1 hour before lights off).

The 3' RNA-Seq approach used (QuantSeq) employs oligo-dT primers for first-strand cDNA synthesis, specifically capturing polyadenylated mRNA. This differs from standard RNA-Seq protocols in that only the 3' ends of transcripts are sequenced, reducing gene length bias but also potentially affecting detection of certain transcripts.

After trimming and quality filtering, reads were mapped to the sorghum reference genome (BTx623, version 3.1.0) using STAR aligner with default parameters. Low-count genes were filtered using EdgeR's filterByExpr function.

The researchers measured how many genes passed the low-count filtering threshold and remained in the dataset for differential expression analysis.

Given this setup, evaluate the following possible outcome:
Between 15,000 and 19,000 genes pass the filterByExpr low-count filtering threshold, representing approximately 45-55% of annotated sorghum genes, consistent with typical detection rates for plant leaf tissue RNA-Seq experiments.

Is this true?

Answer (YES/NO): YES